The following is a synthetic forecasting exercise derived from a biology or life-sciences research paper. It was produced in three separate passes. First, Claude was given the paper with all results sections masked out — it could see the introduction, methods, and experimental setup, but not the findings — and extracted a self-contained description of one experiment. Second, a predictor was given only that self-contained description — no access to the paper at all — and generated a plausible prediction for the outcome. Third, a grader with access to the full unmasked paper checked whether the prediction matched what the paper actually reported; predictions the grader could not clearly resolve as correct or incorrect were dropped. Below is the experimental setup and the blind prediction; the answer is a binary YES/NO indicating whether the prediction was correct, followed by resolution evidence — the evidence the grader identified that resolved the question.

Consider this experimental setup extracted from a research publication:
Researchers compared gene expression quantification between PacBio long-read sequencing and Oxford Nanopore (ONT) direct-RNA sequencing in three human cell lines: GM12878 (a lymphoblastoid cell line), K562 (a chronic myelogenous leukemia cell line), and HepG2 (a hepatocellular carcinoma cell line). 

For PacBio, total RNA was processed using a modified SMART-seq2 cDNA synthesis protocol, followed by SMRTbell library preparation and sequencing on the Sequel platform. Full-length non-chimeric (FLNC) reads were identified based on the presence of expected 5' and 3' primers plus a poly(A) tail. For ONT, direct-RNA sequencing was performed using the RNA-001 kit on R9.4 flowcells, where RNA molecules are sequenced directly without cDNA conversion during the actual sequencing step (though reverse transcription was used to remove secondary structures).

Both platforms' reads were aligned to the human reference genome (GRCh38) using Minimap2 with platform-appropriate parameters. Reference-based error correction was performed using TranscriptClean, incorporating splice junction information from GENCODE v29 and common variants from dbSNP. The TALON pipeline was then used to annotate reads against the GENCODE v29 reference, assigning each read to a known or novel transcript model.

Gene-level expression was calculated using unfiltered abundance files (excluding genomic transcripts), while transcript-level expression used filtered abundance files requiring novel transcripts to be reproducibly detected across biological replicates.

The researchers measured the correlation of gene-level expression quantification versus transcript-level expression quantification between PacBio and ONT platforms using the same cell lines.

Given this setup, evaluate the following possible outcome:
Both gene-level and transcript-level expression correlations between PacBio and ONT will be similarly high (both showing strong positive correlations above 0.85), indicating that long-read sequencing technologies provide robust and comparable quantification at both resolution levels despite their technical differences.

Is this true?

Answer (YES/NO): NO